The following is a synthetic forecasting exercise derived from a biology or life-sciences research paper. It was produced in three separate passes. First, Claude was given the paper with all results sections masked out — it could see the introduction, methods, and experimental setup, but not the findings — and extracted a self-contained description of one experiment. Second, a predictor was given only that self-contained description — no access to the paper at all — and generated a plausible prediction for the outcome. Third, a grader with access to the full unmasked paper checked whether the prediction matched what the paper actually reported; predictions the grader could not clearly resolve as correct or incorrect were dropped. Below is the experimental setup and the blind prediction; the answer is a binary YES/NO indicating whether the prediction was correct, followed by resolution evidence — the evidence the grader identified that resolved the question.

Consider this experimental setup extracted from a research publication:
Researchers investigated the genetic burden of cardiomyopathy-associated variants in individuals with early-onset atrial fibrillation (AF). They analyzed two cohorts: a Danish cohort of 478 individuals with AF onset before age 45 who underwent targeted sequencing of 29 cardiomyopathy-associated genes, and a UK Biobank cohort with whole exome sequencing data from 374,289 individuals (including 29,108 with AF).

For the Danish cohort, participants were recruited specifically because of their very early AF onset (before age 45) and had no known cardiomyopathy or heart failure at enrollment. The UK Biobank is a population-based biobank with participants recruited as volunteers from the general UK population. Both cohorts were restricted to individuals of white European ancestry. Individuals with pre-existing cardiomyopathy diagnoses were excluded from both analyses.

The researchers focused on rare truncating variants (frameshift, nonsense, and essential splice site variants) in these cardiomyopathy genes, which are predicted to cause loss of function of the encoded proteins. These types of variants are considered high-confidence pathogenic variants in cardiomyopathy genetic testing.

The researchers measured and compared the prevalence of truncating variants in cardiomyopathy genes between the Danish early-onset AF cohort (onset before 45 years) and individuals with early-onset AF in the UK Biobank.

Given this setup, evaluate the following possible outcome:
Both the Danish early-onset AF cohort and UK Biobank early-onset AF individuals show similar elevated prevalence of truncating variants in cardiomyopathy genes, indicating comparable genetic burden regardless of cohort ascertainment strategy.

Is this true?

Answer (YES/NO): NO